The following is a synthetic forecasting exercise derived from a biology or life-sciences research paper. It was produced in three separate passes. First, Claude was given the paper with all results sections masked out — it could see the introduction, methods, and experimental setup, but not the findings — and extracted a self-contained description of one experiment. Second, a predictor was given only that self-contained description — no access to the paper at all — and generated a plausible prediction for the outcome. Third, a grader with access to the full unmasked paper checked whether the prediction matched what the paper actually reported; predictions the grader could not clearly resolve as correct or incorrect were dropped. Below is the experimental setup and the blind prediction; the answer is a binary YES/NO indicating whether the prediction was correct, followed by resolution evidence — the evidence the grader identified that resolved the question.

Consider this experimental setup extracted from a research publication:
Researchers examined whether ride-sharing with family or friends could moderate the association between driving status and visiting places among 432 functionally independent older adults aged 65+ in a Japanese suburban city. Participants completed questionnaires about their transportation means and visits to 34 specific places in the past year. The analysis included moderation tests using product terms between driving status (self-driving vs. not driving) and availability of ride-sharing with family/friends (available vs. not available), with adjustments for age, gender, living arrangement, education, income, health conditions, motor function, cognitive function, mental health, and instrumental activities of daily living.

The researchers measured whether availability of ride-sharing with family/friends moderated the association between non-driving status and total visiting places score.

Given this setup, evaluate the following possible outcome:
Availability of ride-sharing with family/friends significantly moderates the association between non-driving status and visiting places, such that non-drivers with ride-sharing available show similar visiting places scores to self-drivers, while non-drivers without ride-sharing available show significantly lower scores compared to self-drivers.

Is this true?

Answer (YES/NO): NO